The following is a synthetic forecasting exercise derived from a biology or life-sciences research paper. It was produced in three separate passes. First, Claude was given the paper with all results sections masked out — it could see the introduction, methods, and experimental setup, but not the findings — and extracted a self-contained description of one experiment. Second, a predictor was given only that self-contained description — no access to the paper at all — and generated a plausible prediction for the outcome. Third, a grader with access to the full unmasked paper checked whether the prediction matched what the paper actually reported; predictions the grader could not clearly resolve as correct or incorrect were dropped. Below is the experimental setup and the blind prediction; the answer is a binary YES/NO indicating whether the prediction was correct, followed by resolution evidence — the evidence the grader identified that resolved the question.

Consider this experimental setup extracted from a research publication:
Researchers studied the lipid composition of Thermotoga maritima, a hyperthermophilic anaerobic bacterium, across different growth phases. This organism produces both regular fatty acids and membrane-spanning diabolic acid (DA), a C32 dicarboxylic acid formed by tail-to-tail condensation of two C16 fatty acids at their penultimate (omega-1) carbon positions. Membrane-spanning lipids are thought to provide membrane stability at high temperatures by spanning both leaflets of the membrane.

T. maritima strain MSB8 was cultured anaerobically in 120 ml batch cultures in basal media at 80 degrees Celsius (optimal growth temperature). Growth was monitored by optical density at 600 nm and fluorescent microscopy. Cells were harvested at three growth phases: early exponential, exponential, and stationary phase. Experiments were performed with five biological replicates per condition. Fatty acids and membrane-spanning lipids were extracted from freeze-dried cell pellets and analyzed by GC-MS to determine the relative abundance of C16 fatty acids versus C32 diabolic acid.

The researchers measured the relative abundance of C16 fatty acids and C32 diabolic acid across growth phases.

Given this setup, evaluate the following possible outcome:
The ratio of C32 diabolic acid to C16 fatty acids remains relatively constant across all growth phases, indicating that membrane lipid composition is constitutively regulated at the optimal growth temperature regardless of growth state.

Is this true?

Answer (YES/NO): NO